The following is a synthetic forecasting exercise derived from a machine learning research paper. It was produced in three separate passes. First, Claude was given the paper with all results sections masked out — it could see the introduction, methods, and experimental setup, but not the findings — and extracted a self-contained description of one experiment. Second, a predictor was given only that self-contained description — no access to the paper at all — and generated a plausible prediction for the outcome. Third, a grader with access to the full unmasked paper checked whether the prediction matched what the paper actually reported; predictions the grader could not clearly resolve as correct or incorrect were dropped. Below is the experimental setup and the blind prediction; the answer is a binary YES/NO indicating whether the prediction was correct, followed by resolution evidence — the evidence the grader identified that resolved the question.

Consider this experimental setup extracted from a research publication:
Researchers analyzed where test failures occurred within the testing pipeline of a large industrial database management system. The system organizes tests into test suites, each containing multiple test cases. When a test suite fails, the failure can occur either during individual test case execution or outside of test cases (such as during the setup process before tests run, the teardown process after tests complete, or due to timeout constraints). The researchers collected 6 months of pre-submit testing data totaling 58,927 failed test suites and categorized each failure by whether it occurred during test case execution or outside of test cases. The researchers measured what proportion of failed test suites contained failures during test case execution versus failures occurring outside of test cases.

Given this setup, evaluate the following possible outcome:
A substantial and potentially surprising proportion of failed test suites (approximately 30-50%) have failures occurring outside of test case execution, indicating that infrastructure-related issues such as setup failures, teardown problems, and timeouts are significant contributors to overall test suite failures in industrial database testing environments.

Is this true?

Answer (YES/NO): NO